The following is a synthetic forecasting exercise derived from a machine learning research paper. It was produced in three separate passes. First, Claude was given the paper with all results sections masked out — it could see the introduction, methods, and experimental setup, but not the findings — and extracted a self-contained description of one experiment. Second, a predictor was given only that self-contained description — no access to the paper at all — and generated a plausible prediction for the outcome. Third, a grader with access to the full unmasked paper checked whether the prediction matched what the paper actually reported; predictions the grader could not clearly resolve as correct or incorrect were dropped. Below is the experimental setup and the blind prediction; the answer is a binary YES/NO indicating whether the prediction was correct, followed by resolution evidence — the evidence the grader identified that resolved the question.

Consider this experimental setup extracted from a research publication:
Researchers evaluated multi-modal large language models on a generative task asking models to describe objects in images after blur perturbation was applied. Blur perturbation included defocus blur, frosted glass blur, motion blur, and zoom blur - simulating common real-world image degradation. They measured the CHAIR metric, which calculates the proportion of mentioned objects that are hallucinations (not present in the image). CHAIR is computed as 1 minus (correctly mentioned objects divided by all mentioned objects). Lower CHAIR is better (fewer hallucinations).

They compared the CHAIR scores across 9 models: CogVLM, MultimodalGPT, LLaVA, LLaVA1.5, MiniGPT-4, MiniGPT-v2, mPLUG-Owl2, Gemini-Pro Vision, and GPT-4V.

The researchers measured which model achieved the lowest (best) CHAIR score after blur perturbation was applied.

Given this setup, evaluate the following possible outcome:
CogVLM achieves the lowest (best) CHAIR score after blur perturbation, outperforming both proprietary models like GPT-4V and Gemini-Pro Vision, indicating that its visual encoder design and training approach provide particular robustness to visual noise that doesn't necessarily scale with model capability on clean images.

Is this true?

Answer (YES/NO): NO